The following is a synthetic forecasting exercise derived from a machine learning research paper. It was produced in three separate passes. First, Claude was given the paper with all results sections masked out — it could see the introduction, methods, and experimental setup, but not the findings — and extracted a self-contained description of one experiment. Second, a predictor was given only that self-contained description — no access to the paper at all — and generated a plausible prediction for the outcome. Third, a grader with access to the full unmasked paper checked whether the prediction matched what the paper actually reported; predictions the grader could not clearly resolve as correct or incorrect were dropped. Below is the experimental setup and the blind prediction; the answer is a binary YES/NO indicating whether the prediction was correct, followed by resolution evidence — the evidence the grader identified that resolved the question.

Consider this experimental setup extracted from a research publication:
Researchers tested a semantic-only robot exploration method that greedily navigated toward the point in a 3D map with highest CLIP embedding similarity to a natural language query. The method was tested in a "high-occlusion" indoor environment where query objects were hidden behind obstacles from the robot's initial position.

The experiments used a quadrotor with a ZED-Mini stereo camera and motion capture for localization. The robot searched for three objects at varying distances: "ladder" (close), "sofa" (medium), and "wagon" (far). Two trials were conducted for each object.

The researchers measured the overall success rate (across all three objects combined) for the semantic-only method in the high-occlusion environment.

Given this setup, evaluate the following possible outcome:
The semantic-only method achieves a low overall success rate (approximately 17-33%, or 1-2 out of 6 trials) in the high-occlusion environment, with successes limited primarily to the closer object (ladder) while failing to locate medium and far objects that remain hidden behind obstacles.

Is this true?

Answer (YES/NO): YES